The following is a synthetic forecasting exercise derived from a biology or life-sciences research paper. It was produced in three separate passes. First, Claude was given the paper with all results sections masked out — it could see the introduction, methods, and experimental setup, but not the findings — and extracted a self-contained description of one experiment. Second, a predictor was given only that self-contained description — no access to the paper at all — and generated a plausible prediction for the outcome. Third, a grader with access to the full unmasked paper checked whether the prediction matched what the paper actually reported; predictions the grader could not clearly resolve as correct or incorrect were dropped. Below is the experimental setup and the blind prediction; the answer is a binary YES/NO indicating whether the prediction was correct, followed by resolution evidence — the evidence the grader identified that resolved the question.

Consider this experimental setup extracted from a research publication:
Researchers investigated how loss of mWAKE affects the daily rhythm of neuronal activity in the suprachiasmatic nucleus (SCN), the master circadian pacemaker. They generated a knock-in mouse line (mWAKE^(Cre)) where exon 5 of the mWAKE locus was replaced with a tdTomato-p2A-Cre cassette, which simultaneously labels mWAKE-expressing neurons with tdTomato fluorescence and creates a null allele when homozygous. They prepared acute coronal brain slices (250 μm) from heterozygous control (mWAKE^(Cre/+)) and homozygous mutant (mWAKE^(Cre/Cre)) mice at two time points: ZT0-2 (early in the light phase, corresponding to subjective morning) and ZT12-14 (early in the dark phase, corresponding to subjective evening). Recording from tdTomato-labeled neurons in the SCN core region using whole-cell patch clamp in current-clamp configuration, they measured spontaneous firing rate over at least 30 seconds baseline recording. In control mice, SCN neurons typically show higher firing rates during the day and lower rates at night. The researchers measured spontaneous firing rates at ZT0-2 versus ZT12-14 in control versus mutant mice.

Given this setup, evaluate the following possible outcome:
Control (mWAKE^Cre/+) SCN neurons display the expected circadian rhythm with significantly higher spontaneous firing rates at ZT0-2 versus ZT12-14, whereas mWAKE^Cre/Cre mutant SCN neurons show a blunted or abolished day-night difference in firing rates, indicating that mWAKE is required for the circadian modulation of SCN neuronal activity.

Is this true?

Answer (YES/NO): YES